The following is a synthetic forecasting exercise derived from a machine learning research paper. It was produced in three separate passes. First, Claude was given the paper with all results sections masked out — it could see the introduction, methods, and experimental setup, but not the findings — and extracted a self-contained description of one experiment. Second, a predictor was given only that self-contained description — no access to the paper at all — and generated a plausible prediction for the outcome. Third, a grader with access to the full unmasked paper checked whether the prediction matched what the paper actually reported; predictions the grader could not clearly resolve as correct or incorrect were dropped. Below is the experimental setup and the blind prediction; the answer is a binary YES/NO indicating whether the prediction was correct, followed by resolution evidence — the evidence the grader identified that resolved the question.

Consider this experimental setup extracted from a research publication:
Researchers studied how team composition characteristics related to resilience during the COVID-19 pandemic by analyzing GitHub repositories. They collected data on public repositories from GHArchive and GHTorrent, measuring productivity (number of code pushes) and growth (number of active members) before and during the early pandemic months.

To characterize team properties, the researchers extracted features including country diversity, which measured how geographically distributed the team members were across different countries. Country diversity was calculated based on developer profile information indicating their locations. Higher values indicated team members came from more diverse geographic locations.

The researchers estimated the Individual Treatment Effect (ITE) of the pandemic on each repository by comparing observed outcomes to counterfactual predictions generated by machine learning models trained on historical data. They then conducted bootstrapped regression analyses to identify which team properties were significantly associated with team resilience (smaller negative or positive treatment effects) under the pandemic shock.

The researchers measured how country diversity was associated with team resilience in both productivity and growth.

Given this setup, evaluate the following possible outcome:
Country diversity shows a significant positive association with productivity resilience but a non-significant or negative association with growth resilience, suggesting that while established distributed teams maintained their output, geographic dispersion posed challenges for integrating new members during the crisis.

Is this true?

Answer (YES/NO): NO